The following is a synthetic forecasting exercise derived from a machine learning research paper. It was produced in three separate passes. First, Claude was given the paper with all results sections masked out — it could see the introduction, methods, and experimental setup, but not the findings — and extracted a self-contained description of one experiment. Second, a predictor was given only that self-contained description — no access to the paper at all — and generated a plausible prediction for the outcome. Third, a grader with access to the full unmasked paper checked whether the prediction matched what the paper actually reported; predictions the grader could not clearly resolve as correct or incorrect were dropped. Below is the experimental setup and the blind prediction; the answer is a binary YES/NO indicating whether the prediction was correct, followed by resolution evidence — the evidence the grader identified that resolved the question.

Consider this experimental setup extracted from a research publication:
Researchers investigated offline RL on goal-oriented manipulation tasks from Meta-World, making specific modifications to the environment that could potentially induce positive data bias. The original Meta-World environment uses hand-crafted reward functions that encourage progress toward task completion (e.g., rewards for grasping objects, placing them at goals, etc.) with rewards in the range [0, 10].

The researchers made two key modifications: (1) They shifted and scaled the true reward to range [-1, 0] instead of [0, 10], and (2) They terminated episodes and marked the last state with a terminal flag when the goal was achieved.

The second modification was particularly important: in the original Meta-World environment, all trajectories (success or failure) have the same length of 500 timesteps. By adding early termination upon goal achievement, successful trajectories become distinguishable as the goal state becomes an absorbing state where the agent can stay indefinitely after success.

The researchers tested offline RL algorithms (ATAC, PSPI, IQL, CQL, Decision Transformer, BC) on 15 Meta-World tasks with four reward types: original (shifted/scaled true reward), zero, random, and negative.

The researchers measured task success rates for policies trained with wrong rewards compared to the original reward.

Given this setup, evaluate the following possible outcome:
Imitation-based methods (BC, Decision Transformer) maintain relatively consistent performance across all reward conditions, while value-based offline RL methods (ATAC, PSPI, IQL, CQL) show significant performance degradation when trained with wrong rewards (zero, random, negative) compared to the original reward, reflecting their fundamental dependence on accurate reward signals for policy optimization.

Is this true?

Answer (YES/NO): NO